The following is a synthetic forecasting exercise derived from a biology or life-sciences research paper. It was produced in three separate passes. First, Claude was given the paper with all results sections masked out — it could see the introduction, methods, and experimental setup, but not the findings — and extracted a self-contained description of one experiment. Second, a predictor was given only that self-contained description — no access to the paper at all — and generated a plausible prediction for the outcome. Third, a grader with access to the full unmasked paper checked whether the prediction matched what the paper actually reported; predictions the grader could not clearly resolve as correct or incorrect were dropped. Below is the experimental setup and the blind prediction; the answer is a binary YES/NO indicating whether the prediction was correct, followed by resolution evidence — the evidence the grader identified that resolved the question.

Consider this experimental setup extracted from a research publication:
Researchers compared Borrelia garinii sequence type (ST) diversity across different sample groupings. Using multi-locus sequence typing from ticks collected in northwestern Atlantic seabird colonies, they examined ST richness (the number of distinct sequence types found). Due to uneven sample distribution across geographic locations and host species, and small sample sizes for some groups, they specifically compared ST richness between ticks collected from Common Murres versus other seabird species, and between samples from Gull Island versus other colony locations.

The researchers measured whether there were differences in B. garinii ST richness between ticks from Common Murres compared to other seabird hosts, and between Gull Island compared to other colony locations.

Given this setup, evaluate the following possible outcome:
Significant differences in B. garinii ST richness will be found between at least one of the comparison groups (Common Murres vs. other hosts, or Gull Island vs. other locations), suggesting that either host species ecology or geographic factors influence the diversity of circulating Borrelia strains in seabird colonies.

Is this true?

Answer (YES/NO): NO